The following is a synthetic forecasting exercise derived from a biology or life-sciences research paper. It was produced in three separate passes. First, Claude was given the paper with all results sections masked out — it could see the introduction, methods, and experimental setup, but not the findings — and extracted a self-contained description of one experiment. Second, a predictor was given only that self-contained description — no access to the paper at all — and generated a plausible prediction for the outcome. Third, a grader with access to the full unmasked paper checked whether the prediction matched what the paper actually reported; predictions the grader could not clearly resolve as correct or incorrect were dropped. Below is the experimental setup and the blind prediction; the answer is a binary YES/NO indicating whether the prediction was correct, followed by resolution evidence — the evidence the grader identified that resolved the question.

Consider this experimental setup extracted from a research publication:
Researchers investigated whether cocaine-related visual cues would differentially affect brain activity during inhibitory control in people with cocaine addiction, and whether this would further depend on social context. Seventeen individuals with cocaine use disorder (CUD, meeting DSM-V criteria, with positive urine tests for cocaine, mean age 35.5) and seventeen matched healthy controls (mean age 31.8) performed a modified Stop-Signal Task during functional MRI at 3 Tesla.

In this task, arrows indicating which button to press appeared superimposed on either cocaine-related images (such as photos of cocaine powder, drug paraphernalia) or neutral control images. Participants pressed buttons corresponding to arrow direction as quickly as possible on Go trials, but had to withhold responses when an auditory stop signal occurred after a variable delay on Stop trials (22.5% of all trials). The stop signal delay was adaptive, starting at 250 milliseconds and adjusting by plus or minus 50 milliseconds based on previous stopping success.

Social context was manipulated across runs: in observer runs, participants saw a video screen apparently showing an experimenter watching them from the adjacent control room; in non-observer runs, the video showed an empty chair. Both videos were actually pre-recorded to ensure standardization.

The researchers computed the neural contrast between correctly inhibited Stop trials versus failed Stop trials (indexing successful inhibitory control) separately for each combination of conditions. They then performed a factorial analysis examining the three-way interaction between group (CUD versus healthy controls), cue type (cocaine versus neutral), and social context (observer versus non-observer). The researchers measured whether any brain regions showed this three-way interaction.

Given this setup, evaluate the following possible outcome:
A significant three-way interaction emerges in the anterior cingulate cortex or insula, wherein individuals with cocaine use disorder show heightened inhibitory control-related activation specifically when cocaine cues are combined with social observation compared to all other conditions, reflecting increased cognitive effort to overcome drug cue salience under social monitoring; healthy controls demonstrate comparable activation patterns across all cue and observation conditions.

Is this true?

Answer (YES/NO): NO